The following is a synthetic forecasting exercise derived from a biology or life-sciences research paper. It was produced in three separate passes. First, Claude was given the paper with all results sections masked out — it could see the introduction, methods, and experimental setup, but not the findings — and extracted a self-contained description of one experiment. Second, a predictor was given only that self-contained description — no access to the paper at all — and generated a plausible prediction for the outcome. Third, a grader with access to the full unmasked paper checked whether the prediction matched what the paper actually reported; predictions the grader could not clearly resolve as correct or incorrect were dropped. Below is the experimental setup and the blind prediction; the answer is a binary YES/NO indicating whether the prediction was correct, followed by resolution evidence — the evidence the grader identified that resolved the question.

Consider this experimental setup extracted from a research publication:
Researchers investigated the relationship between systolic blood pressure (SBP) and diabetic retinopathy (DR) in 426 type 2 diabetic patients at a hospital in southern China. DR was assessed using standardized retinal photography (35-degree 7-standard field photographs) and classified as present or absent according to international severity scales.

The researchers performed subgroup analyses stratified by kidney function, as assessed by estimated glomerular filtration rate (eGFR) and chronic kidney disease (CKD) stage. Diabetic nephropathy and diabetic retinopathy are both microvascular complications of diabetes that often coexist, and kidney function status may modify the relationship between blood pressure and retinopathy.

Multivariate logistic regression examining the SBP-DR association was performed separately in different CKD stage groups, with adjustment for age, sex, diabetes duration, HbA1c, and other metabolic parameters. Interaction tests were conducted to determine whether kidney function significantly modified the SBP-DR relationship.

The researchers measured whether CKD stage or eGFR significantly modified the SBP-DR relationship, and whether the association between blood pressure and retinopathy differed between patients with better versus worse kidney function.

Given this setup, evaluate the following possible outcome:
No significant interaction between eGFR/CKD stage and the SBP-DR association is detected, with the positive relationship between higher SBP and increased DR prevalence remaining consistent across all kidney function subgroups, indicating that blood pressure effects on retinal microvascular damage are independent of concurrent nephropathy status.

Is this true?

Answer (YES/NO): YES